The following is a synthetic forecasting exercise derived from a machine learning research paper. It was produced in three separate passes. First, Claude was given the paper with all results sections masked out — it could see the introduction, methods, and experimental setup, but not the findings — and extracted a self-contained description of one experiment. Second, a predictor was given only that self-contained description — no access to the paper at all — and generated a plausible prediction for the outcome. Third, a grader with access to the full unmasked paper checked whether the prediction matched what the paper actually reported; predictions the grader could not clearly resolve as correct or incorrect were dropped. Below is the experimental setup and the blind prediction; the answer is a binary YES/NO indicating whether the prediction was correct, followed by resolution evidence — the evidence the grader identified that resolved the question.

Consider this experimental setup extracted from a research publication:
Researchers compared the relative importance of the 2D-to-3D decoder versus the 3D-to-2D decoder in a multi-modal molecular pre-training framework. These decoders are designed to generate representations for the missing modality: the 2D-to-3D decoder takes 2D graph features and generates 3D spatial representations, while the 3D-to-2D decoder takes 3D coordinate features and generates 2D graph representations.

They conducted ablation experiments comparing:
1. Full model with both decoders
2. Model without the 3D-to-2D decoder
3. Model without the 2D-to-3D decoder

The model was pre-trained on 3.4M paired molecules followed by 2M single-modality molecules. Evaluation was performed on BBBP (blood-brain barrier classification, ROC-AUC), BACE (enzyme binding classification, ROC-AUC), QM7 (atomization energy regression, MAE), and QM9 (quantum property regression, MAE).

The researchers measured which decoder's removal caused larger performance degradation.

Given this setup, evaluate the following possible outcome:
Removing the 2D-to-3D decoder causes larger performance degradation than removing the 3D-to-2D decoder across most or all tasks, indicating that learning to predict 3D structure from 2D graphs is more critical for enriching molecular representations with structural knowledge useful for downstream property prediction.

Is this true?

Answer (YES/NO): YES